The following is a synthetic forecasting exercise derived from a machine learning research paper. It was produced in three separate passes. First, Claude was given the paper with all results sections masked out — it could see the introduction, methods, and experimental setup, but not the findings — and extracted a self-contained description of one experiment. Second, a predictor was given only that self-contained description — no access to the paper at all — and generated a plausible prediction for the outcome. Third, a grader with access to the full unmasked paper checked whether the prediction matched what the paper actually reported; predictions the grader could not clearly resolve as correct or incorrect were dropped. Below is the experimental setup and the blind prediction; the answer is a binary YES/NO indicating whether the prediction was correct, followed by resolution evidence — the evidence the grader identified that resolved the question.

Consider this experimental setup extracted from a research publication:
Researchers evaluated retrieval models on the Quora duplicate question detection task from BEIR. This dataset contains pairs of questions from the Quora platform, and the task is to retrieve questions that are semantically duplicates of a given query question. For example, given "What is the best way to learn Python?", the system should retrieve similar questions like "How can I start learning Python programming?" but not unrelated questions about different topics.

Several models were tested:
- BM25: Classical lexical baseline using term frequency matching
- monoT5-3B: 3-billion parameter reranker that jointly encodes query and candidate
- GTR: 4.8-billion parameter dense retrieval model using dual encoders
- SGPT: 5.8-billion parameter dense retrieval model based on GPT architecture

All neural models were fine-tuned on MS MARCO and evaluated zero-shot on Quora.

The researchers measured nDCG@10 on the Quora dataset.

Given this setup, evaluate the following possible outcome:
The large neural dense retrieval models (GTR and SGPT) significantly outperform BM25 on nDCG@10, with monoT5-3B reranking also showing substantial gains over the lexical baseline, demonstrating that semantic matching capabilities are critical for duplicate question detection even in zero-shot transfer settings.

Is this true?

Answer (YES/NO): YES